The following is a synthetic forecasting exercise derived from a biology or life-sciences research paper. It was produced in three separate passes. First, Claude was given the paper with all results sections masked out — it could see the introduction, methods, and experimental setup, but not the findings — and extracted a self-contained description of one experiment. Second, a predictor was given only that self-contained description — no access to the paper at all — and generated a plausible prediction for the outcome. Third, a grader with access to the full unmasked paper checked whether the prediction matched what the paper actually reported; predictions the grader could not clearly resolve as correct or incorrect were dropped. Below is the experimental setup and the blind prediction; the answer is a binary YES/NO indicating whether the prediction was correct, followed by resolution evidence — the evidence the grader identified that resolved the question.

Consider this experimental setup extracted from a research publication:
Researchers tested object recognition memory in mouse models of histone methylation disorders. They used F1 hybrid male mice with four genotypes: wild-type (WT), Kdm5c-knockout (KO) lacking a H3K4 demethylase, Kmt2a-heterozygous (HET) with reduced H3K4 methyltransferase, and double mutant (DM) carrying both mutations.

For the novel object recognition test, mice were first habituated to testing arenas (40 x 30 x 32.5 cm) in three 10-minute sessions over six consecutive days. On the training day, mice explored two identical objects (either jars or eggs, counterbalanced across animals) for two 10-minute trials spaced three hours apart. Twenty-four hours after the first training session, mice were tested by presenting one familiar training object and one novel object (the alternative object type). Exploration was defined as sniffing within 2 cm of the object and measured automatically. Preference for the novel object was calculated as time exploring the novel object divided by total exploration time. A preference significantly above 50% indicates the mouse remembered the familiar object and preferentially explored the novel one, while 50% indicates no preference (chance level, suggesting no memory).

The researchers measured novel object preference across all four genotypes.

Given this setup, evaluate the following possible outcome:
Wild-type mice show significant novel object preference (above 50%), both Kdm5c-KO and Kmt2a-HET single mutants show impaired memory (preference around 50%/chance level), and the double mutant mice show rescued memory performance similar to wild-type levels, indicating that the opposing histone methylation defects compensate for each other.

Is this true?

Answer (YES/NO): NO